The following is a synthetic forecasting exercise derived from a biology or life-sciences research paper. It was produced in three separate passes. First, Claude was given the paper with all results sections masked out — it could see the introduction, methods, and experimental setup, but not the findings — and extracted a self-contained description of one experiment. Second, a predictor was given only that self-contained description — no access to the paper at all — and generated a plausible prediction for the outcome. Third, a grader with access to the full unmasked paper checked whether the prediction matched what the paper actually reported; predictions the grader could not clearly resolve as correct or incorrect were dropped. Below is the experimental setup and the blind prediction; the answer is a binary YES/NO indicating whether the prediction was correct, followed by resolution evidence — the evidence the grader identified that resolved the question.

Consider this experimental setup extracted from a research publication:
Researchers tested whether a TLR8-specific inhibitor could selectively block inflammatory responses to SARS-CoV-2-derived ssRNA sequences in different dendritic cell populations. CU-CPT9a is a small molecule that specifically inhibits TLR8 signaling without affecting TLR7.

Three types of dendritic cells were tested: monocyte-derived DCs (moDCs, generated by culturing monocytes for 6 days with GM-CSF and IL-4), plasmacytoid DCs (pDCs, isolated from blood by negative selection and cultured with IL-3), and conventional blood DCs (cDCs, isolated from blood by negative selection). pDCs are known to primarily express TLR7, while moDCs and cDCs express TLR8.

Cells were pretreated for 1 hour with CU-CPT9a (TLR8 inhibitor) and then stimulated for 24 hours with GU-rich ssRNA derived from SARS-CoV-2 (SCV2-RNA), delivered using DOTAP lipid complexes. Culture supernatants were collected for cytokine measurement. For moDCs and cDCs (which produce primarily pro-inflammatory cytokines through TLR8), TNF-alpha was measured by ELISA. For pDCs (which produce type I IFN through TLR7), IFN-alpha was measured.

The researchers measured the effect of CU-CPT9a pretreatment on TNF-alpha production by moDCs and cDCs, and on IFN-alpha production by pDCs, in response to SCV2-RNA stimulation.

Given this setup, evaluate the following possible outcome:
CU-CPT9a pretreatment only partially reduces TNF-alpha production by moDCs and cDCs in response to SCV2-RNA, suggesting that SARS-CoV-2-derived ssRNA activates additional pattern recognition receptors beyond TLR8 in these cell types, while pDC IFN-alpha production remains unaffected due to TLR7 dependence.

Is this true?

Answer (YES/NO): NO